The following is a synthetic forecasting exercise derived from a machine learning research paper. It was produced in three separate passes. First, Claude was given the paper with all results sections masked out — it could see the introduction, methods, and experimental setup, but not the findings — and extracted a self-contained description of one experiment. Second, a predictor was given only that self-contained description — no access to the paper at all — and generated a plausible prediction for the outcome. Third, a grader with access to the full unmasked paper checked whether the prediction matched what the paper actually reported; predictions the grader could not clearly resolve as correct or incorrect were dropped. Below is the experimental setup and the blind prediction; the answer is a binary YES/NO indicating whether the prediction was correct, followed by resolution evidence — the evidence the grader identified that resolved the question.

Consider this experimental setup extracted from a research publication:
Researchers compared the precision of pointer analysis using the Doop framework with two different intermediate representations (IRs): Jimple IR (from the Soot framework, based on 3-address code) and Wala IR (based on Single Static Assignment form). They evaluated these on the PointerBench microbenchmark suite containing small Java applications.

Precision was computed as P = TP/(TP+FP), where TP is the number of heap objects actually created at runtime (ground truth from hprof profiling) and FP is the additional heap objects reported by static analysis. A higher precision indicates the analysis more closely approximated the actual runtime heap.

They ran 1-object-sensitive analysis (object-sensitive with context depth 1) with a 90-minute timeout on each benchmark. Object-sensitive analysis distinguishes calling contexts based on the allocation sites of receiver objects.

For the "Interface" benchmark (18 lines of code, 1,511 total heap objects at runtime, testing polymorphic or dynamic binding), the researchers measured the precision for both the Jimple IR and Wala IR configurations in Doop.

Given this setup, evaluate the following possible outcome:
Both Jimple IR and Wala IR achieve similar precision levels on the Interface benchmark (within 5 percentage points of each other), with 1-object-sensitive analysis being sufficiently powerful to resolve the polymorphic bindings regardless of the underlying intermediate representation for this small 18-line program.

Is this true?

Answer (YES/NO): NO